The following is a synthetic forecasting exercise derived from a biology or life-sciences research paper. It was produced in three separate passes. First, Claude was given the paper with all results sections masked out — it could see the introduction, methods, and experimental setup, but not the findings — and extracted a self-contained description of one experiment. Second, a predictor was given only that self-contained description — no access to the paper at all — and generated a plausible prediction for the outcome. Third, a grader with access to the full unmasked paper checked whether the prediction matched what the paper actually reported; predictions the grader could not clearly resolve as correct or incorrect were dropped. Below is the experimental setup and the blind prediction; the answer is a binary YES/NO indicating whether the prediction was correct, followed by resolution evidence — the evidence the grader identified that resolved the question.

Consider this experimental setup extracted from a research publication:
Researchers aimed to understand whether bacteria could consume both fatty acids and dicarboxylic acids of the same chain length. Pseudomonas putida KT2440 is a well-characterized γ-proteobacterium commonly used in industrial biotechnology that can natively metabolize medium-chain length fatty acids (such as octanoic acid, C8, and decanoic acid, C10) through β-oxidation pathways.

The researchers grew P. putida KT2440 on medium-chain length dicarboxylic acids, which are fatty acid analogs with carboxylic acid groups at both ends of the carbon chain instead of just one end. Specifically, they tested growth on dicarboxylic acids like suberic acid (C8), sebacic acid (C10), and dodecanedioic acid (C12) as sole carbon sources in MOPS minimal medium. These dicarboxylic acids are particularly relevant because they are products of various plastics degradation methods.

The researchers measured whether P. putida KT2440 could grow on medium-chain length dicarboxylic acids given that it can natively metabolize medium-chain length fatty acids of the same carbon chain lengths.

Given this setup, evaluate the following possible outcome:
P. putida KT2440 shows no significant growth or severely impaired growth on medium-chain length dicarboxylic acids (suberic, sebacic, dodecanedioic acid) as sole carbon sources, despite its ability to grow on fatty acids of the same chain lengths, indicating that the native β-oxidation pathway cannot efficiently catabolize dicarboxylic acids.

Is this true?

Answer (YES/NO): YES